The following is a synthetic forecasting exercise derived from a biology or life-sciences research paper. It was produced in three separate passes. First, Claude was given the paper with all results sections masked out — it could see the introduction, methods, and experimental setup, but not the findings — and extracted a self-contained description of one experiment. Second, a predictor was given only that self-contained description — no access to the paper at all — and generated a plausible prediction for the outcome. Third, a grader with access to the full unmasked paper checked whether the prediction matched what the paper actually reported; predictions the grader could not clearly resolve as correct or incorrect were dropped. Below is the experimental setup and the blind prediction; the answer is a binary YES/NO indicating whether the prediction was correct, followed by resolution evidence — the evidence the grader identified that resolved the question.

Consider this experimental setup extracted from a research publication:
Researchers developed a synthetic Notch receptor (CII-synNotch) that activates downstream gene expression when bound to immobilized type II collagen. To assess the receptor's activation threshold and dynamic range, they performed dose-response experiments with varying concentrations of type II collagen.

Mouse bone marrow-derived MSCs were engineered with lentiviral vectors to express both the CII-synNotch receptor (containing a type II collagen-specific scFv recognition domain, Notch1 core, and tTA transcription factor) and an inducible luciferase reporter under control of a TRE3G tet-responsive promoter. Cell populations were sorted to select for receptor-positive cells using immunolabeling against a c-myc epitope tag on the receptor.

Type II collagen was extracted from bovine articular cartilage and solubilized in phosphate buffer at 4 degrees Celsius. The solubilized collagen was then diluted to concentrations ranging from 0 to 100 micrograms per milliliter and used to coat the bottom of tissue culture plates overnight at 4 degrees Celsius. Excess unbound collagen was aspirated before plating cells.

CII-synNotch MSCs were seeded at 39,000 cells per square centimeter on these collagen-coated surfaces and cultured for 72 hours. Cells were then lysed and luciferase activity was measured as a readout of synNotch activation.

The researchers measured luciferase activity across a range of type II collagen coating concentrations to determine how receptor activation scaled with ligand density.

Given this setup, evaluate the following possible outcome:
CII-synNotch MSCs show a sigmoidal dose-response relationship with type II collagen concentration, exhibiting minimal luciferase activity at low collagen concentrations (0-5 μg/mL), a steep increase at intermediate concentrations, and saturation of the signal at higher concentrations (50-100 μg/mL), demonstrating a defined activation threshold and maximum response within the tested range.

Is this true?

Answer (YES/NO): NO